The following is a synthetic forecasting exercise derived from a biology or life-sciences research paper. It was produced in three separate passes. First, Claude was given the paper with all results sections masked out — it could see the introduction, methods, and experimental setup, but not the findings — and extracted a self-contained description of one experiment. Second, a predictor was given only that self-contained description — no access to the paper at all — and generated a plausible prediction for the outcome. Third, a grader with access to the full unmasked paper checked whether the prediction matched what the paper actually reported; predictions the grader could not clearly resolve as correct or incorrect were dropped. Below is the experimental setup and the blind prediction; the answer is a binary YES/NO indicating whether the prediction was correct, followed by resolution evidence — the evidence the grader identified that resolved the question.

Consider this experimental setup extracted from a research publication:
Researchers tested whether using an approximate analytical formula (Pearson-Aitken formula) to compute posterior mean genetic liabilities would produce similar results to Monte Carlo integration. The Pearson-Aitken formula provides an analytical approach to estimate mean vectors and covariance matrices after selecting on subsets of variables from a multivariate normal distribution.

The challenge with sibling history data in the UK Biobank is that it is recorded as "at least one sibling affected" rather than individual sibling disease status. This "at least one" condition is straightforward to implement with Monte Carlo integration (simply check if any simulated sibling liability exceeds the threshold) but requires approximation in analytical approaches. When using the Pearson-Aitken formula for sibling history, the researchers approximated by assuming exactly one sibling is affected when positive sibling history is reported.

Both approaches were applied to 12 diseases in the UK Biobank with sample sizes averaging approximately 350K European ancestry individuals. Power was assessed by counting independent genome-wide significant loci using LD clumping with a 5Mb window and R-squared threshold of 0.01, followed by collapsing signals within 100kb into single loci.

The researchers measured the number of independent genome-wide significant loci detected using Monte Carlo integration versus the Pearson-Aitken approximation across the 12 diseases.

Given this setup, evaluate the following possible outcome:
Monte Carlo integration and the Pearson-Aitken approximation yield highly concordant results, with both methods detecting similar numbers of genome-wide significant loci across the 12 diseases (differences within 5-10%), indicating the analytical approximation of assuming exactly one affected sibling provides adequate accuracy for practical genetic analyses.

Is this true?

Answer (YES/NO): NO